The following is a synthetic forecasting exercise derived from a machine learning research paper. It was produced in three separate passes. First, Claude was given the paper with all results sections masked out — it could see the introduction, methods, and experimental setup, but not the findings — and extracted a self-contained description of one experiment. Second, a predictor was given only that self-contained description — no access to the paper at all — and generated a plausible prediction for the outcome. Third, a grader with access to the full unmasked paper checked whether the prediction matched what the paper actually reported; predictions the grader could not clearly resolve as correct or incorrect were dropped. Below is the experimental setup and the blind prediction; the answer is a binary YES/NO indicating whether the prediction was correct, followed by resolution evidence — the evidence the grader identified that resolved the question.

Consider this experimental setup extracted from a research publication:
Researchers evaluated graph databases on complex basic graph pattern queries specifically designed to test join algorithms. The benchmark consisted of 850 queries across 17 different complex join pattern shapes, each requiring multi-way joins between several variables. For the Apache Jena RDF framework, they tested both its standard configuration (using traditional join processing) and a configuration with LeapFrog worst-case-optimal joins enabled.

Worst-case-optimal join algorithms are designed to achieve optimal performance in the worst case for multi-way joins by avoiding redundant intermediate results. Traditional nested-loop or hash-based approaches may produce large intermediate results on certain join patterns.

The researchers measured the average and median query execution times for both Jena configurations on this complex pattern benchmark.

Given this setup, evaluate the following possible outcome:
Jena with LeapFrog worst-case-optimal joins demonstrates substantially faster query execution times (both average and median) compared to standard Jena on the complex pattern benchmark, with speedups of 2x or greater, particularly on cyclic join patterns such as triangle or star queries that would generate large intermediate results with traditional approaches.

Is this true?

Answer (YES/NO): NO